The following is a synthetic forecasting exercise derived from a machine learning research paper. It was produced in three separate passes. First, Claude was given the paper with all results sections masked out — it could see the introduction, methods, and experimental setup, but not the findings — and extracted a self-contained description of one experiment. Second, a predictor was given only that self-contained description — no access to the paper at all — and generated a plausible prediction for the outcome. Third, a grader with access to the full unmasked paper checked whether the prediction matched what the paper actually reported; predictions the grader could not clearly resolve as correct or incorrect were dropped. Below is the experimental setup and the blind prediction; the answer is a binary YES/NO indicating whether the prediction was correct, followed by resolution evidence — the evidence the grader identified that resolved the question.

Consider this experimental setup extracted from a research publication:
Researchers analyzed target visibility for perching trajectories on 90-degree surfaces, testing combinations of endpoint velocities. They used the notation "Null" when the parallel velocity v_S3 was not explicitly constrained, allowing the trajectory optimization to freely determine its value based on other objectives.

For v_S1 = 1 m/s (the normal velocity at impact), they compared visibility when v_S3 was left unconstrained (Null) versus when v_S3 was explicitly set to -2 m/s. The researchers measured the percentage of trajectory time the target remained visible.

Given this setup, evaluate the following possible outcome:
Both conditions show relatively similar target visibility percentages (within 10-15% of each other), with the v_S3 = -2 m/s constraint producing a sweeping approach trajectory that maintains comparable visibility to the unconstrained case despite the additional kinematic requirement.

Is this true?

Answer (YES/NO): YES